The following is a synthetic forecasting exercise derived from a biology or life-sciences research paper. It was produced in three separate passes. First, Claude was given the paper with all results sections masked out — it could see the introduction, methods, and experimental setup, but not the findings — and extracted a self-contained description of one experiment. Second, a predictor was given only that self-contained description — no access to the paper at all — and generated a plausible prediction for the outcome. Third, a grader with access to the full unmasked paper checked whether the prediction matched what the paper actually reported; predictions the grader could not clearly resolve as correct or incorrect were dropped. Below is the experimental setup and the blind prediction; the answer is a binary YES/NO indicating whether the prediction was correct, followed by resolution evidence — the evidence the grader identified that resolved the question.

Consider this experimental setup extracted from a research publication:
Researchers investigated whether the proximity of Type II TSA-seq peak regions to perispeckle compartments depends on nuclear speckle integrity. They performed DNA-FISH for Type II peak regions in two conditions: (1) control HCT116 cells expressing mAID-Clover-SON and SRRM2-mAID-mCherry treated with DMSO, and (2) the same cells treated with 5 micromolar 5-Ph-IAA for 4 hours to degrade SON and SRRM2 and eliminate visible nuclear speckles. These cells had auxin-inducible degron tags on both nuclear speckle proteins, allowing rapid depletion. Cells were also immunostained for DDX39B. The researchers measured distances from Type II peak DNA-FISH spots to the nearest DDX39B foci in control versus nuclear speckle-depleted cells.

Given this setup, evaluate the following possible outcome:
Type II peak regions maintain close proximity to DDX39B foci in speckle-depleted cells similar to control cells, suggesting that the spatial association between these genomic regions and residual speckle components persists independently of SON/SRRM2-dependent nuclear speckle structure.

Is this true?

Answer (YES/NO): YES